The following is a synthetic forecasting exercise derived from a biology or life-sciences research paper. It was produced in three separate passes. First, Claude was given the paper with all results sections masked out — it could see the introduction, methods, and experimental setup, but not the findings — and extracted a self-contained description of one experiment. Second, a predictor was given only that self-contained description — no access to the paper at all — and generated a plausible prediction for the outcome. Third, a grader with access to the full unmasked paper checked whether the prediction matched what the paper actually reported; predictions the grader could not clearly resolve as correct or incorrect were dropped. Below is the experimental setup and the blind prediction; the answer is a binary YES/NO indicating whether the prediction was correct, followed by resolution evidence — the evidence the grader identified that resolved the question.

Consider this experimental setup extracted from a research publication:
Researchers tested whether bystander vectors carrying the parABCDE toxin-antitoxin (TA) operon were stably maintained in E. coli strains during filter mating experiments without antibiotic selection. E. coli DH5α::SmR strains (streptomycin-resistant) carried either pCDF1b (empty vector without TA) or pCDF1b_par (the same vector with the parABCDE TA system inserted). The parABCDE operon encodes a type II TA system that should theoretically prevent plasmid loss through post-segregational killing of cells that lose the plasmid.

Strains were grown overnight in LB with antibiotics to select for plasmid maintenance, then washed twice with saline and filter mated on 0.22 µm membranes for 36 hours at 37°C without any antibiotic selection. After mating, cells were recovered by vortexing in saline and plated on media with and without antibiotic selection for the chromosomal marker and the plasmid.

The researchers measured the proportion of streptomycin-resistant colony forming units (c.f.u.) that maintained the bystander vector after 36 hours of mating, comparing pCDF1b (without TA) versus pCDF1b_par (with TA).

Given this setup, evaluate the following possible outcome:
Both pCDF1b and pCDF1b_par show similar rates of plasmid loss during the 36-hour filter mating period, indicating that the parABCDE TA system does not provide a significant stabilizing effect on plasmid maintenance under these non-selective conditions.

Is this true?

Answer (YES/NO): YES